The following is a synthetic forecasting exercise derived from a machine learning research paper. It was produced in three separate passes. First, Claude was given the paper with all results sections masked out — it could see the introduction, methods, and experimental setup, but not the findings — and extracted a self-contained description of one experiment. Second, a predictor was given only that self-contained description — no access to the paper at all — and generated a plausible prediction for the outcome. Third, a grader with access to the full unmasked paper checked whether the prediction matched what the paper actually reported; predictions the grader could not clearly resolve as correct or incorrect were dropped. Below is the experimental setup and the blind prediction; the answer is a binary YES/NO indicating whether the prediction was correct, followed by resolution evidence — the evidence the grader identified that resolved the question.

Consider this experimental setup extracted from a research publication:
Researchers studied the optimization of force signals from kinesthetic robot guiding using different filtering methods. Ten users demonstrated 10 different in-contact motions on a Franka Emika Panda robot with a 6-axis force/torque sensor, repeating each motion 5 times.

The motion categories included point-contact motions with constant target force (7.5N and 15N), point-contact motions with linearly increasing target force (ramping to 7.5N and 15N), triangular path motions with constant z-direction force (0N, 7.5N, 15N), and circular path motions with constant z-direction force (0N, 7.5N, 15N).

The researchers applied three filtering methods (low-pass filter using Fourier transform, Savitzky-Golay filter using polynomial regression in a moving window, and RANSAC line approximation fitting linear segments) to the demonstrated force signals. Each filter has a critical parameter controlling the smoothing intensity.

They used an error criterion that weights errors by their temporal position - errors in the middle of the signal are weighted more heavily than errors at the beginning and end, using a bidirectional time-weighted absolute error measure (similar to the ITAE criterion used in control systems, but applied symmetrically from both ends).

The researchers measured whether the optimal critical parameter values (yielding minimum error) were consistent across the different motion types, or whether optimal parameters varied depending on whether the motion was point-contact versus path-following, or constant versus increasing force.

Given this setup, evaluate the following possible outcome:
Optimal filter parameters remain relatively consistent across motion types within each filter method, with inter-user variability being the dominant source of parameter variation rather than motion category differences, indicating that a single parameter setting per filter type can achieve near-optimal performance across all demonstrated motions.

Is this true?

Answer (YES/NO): NO